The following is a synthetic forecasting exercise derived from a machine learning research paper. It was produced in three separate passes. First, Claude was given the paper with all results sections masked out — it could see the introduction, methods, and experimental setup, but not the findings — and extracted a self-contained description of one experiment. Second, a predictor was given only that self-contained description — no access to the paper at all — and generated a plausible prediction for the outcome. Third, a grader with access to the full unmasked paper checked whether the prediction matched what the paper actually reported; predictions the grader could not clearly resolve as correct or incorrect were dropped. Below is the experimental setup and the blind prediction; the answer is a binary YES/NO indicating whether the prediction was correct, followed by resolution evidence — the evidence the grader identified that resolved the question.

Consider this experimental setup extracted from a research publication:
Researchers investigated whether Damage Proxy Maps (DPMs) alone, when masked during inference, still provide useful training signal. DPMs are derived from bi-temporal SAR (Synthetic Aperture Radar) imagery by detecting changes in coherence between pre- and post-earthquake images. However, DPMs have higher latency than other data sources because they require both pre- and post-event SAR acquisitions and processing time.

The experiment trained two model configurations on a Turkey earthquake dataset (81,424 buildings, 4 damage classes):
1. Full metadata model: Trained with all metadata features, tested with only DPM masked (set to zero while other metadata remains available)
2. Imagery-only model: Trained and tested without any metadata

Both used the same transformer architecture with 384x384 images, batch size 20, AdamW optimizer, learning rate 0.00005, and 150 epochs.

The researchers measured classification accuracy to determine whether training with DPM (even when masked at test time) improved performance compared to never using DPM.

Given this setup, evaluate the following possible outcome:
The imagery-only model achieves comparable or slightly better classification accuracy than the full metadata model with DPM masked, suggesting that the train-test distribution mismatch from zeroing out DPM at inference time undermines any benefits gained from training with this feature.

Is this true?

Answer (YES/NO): NO